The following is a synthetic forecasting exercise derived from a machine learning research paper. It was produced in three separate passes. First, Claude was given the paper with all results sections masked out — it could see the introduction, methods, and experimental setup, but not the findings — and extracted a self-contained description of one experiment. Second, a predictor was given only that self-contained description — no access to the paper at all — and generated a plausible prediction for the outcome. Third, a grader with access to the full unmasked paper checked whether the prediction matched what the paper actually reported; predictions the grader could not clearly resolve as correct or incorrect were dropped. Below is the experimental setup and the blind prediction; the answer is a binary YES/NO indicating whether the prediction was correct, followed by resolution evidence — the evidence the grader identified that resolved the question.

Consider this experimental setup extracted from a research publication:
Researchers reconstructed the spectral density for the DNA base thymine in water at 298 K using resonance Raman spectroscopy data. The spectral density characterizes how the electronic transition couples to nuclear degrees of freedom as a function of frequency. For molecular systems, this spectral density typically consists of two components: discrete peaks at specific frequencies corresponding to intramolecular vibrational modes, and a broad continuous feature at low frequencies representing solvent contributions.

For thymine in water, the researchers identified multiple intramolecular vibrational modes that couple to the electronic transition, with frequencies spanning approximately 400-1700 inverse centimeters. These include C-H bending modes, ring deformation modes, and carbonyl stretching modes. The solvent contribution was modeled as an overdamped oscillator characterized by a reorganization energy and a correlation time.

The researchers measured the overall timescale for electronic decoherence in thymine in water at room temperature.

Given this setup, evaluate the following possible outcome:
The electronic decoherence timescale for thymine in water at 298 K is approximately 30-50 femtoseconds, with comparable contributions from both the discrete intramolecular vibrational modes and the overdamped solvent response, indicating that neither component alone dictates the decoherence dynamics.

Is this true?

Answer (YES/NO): NO